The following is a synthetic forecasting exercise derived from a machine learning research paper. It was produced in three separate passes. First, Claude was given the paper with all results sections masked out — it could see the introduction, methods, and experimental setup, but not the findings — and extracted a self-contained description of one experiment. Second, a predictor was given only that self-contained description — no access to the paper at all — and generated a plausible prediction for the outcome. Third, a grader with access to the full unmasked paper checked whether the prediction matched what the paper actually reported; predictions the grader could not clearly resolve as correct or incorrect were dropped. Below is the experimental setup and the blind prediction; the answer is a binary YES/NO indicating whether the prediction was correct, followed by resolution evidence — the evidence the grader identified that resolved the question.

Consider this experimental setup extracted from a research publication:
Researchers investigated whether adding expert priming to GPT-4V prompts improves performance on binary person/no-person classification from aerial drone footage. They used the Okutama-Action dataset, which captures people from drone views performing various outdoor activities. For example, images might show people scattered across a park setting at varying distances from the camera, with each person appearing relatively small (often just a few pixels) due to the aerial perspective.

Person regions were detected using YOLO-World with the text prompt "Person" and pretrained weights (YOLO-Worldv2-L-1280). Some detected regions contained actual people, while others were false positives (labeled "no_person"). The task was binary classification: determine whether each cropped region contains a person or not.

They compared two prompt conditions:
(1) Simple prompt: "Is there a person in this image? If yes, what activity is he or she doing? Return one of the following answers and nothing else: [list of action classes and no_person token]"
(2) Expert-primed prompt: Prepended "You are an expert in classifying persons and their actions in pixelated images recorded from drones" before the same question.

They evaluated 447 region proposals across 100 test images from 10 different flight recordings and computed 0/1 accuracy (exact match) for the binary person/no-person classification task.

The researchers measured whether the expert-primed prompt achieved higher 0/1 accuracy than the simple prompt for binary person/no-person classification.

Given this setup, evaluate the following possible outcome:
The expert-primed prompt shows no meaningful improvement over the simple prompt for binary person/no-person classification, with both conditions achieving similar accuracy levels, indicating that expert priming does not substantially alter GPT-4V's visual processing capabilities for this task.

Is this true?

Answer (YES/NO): YES